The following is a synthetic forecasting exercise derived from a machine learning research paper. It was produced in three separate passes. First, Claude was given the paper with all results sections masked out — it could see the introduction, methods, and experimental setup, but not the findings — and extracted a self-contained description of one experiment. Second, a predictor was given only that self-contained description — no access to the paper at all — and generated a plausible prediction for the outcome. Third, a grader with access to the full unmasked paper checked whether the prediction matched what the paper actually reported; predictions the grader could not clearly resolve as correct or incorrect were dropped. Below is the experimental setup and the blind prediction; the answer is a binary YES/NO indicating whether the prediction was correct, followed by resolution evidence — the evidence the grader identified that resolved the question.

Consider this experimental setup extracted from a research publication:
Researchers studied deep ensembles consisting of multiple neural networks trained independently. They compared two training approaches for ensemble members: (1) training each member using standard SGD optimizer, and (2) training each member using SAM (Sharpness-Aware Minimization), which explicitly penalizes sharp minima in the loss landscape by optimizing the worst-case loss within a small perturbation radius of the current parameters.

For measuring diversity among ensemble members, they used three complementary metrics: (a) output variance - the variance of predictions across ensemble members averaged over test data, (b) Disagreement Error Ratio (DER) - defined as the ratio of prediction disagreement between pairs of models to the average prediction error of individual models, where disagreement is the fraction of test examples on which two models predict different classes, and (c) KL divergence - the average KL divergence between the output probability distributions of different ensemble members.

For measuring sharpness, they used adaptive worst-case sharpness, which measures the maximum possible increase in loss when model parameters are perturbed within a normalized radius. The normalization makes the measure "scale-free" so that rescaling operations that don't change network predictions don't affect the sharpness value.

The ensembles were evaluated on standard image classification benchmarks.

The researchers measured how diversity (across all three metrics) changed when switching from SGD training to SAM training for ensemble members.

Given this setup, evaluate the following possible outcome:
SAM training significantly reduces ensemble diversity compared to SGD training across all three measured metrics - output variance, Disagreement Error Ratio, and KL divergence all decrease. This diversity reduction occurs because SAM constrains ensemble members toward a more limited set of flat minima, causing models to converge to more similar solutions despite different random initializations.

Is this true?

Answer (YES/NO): YES